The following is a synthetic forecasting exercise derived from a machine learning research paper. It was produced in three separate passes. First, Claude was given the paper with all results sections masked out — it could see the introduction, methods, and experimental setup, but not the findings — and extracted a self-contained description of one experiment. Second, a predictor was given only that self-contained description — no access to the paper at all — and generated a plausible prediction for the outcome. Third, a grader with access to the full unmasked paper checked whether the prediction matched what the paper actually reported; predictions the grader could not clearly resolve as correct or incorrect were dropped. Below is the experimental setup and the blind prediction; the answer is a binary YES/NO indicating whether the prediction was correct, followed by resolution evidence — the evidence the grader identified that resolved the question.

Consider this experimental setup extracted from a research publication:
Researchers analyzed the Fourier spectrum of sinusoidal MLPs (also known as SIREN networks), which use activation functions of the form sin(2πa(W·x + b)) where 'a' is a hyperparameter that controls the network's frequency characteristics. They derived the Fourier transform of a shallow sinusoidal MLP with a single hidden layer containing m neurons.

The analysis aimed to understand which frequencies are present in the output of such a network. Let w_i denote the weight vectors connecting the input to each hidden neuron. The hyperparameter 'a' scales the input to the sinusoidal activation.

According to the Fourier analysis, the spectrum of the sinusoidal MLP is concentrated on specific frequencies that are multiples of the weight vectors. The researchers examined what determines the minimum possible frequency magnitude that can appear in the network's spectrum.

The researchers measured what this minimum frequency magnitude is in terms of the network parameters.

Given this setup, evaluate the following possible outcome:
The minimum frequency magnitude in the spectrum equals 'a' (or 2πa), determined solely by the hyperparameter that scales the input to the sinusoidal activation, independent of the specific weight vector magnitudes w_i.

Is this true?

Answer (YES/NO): NO